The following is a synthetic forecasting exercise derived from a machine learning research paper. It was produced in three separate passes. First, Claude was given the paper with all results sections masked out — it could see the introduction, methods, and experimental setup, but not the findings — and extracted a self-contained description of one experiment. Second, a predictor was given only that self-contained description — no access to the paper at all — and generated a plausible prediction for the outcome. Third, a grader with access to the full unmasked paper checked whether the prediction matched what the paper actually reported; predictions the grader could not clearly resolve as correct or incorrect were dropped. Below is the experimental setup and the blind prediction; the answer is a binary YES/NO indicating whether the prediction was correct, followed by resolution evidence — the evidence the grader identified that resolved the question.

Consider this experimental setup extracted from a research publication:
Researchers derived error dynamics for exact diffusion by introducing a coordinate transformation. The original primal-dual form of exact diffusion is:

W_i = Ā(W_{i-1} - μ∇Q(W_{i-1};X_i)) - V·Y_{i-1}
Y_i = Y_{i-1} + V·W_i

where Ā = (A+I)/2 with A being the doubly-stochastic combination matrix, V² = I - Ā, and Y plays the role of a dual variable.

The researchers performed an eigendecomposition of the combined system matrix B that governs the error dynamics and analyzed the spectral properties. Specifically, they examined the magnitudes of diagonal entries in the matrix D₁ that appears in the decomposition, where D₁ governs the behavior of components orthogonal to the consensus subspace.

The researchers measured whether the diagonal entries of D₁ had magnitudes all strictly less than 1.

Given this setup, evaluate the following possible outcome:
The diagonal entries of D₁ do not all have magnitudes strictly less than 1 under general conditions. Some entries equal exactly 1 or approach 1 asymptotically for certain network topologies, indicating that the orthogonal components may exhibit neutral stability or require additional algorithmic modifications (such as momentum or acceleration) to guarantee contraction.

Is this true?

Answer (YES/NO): NO